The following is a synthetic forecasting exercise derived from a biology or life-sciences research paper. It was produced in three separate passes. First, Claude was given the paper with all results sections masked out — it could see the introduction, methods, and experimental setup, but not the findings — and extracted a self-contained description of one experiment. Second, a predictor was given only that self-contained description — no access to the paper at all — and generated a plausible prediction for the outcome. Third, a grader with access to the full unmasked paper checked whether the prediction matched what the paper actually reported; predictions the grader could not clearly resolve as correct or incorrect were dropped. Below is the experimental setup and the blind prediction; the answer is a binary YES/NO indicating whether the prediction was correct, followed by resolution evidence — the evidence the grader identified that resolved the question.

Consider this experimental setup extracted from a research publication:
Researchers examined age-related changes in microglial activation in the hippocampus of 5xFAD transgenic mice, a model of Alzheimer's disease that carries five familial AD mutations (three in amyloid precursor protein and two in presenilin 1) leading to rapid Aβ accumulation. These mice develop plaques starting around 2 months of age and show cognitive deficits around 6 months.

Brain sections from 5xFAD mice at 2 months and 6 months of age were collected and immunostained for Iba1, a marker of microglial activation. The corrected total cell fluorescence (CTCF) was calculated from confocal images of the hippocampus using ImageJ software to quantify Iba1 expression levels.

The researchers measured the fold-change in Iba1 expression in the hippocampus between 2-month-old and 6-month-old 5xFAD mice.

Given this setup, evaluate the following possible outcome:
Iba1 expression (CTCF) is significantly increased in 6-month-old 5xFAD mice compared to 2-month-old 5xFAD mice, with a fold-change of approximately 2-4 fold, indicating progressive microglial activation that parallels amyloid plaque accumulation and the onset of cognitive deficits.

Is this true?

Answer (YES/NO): YES